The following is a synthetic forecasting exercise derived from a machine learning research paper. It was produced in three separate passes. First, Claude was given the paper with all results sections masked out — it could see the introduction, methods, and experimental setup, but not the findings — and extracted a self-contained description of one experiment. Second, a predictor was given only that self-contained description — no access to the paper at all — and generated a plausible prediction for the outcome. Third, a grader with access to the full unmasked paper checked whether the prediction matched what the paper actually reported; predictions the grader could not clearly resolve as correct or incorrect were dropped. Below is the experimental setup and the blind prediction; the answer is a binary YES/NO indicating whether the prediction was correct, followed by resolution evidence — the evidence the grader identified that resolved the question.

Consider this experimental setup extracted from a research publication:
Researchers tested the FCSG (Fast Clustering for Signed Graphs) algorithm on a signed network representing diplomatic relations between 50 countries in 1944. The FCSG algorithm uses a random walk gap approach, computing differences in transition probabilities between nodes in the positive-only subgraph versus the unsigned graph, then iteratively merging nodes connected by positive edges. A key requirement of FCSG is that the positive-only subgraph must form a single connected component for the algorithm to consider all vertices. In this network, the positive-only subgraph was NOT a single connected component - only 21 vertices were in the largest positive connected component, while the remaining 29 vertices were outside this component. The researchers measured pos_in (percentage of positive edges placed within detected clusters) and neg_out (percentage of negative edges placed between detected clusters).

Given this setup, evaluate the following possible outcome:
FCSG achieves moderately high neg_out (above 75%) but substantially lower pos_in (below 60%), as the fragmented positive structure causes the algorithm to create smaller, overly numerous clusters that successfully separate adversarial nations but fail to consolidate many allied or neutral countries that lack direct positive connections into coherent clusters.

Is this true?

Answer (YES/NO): NO